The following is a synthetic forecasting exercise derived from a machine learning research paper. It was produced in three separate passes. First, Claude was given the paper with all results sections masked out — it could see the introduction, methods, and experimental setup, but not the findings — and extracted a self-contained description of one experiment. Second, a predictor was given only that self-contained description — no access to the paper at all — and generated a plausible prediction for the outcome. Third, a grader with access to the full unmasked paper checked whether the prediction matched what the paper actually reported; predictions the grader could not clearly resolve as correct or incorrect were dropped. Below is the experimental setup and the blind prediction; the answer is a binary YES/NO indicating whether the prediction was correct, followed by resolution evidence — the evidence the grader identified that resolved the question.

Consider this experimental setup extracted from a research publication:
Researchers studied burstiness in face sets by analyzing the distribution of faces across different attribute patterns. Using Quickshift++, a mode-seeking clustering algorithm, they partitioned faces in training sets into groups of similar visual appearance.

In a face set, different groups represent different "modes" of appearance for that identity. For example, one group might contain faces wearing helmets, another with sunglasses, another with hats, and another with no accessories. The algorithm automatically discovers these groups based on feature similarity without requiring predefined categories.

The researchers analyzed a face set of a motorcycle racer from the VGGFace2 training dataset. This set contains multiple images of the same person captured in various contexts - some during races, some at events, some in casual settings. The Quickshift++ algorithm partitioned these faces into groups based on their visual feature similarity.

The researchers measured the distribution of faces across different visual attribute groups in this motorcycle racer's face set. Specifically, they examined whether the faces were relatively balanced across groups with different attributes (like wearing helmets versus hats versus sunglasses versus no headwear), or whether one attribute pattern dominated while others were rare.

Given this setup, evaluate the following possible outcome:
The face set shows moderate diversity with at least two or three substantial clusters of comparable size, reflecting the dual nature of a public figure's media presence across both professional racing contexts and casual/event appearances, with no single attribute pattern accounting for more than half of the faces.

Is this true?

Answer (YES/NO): NO